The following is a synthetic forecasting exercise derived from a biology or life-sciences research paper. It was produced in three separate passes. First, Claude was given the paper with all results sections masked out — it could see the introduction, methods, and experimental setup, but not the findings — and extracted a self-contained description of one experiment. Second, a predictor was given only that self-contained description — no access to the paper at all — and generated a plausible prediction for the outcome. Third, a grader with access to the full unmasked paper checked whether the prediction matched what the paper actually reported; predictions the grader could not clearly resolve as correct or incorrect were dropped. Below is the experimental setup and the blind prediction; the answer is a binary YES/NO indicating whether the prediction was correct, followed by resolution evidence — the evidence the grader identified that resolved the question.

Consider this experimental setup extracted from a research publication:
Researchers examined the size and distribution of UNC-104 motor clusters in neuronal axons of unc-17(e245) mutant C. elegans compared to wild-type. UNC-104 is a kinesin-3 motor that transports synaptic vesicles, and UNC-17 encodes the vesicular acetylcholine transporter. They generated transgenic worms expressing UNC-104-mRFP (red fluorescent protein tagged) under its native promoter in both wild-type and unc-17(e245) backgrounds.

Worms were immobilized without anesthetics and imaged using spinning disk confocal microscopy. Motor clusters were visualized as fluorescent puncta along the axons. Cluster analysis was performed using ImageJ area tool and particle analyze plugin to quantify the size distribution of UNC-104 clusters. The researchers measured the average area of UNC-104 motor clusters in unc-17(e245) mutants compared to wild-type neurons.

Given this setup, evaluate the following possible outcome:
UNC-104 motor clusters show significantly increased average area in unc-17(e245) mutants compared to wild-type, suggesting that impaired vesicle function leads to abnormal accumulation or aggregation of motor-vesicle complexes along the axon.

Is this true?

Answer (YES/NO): NO